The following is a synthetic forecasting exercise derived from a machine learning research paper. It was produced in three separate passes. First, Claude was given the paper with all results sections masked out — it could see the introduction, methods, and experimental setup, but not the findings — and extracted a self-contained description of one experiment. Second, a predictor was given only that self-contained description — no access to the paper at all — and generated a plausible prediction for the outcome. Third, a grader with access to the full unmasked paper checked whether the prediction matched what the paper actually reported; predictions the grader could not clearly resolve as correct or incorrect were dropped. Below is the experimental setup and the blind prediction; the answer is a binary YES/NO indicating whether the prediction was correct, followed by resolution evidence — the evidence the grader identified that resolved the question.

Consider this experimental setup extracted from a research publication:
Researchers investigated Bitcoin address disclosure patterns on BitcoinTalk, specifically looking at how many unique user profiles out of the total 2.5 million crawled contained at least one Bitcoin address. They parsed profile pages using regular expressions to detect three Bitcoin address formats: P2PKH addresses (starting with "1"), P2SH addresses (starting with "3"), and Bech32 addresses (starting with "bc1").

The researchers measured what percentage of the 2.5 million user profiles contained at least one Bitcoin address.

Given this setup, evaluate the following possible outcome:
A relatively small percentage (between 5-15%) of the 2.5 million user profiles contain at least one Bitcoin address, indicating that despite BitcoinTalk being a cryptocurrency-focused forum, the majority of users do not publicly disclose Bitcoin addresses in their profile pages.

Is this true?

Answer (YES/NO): NO